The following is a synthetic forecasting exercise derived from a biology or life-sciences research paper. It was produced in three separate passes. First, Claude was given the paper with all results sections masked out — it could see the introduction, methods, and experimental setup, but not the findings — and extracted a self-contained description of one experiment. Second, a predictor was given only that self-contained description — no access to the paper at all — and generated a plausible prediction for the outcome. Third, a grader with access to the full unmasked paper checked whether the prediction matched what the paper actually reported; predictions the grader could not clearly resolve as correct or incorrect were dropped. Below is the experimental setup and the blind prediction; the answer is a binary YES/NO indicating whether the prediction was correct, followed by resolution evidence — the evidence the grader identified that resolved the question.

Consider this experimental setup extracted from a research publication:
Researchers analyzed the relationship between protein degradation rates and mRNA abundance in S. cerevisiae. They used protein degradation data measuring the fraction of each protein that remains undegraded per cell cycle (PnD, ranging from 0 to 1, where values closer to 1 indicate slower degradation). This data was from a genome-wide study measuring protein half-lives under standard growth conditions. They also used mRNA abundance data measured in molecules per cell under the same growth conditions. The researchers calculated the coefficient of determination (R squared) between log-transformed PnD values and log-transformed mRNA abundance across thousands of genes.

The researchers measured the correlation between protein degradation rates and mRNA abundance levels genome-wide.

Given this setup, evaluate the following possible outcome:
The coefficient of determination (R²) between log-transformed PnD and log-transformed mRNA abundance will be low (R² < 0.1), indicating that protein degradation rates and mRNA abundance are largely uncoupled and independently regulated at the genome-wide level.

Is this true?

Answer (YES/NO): YES